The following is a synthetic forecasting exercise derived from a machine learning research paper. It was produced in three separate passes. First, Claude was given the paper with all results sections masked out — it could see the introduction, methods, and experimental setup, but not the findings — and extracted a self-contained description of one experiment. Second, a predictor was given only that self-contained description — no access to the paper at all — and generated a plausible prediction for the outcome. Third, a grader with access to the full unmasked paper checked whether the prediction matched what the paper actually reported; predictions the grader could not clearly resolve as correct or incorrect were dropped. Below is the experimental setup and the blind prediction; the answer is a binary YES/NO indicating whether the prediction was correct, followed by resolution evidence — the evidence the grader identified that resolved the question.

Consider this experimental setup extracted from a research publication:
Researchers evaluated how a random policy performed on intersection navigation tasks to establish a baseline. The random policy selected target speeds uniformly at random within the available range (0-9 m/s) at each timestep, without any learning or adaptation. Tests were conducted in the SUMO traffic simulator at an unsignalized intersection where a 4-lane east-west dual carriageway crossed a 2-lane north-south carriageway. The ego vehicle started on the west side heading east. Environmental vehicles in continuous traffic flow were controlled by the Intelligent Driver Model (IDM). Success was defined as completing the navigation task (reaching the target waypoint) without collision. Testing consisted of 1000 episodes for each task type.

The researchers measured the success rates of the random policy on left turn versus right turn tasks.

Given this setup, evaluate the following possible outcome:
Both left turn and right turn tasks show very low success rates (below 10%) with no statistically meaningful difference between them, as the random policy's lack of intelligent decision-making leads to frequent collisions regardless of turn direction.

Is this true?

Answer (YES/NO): NO